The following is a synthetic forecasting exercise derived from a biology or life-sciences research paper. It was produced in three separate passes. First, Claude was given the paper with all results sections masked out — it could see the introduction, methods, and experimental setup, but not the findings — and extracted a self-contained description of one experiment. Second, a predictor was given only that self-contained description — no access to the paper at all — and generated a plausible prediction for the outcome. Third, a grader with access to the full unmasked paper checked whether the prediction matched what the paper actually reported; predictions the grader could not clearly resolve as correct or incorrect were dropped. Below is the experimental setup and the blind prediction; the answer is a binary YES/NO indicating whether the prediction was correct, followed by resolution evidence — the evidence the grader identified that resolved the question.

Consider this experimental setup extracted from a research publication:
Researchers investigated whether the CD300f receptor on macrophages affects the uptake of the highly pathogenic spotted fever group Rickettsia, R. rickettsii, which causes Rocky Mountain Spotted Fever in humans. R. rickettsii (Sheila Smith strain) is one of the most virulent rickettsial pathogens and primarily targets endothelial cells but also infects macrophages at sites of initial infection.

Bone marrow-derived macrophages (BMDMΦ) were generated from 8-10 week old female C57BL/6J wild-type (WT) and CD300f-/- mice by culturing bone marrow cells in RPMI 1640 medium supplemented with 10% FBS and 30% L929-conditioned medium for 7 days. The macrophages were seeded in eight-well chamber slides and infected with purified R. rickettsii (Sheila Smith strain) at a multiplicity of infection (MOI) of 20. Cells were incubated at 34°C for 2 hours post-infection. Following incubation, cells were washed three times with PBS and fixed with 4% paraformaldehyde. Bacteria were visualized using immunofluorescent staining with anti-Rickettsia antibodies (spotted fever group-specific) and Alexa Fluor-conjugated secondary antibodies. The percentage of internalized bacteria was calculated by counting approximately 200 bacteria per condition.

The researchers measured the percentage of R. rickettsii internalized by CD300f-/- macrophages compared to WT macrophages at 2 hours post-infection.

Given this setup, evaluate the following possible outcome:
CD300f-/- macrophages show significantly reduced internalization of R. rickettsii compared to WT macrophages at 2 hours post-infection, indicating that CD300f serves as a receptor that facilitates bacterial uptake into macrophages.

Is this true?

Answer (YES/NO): YES